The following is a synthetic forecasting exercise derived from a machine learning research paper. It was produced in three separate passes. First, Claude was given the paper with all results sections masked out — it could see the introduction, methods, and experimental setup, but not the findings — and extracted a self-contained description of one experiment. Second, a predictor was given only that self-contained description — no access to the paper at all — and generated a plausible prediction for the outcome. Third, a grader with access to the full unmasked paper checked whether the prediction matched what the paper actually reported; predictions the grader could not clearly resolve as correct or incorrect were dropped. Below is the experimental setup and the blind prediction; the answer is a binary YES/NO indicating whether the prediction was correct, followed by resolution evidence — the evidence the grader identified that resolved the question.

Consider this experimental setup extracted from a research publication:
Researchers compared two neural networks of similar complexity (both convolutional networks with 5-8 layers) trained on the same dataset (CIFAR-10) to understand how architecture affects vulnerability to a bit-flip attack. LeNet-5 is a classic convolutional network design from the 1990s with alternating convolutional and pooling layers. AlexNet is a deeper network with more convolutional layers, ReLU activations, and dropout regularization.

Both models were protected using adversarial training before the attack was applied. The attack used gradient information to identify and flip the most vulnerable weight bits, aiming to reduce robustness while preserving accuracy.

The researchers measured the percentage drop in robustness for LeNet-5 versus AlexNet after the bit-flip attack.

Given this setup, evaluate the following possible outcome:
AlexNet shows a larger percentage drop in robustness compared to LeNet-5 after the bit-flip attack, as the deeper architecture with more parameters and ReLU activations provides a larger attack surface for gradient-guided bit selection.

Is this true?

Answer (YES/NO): YES